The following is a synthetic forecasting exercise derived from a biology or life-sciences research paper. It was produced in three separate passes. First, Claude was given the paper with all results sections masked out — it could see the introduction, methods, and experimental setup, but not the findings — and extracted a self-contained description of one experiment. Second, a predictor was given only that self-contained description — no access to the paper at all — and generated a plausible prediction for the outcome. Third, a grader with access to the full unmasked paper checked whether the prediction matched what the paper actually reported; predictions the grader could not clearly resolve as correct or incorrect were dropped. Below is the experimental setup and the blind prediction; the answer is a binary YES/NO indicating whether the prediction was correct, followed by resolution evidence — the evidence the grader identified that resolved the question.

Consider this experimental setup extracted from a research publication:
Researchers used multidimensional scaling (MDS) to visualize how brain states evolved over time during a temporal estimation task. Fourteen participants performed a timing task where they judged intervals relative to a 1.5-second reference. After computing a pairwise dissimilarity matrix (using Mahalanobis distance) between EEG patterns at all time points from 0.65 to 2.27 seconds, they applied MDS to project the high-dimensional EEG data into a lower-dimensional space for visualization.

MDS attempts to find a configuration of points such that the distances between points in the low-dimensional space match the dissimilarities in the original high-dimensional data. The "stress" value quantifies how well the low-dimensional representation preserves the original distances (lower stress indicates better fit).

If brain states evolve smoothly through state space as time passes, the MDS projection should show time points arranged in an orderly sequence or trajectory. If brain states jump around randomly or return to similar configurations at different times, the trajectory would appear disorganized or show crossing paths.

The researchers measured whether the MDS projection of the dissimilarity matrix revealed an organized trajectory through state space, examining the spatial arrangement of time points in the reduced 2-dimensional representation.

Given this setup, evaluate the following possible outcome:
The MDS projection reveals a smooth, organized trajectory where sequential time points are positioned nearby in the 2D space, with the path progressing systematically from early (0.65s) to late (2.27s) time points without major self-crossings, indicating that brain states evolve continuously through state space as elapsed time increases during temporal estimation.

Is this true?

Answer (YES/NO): YES